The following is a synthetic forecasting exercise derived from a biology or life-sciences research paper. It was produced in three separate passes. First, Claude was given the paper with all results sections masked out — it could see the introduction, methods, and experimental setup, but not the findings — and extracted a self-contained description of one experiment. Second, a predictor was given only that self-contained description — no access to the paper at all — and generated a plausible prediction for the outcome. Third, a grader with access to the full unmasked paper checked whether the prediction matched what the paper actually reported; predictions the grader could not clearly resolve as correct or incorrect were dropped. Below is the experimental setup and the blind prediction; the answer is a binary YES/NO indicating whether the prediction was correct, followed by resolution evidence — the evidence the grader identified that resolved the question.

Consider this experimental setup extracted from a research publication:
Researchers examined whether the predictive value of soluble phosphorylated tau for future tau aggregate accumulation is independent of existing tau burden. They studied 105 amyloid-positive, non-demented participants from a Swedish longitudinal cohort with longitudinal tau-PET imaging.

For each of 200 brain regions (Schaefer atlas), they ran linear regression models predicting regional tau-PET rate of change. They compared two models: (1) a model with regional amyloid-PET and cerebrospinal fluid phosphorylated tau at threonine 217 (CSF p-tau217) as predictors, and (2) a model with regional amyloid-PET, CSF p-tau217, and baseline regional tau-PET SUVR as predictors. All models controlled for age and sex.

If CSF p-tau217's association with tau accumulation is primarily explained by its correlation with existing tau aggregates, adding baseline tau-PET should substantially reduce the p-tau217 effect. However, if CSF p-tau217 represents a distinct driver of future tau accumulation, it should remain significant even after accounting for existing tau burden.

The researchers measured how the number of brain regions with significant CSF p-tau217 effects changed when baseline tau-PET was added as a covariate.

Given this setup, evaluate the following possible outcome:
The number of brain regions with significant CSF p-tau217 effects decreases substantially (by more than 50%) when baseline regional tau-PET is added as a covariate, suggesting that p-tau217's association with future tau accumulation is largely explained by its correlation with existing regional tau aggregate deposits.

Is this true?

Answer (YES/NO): NO